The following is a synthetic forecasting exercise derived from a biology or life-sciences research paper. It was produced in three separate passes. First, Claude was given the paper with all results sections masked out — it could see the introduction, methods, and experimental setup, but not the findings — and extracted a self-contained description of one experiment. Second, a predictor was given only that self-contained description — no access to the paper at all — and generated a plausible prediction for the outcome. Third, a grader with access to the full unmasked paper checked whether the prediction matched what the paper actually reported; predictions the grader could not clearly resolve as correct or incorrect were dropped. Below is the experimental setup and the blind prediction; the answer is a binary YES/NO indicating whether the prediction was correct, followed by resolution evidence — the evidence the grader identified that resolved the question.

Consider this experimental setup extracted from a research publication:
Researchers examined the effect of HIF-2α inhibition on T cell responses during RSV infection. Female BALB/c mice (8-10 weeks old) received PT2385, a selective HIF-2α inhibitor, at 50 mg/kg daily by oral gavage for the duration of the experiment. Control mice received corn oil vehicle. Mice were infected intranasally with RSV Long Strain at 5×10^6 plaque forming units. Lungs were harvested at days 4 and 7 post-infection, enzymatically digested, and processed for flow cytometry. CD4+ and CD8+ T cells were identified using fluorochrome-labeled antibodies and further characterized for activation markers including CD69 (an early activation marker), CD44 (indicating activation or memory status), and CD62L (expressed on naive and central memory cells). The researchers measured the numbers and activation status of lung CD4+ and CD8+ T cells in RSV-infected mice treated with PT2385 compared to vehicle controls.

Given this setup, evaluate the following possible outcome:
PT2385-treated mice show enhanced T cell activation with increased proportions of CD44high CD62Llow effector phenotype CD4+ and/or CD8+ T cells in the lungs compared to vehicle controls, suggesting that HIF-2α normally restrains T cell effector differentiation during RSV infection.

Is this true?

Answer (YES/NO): NO